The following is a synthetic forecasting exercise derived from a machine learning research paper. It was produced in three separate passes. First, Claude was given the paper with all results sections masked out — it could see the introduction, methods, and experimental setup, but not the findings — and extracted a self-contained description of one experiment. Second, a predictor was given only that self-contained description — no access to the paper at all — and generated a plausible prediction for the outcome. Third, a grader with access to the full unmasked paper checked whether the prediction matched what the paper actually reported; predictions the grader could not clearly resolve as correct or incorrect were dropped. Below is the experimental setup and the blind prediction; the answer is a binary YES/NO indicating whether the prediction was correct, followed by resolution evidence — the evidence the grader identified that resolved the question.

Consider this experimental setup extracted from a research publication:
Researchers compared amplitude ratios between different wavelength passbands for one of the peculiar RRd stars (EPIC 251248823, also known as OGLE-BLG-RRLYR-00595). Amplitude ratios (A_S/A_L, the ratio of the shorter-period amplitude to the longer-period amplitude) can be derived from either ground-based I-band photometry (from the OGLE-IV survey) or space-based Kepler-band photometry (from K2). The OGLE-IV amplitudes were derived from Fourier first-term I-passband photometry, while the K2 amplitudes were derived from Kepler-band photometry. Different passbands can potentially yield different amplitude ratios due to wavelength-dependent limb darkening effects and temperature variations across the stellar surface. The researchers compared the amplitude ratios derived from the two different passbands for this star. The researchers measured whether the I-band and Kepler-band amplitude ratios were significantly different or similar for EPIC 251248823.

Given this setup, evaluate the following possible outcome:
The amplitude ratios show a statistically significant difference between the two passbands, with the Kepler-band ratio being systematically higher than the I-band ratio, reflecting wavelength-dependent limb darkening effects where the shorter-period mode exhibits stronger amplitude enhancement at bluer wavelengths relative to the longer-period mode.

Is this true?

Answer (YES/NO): NO